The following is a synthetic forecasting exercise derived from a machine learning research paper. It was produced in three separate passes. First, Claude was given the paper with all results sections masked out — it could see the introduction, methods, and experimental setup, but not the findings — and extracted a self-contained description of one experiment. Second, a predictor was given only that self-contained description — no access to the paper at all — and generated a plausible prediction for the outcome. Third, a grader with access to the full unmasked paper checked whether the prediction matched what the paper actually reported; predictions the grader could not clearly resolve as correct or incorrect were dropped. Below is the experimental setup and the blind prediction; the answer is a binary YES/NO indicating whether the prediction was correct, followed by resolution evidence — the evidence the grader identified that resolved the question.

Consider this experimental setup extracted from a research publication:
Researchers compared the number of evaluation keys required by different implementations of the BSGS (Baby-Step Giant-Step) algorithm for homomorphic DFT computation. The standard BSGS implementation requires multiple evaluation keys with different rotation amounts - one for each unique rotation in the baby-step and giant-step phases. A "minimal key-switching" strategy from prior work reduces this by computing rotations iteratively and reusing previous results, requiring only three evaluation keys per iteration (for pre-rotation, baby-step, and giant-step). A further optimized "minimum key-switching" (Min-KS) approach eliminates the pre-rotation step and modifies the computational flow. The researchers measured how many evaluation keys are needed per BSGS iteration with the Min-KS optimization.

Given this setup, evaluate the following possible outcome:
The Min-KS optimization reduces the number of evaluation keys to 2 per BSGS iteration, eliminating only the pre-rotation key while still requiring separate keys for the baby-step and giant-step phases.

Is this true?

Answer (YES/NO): YES